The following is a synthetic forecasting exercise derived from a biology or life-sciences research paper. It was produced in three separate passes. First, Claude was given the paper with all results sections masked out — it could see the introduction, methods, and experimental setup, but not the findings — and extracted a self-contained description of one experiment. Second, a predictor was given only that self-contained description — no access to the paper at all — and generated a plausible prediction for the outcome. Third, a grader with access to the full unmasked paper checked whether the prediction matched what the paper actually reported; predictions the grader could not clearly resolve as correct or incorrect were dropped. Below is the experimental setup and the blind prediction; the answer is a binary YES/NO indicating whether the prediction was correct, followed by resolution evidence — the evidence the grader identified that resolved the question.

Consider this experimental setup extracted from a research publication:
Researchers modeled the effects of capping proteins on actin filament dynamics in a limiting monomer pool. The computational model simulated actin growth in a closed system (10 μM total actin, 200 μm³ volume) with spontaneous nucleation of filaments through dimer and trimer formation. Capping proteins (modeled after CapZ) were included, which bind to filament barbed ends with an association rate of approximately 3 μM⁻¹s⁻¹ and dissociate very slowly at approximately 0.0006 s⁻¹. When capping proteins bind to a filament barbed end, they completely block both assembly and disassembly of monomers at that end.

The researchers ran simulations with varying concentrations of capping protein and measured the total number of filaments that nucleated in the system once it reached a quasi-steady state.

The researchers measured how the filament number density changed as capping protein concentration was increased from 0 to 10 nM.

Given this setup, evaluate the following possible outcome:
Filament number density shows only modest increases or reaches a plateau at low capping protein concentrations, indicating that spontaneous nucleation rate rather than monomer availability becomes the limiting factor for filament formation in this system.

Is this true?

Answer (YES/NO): NO